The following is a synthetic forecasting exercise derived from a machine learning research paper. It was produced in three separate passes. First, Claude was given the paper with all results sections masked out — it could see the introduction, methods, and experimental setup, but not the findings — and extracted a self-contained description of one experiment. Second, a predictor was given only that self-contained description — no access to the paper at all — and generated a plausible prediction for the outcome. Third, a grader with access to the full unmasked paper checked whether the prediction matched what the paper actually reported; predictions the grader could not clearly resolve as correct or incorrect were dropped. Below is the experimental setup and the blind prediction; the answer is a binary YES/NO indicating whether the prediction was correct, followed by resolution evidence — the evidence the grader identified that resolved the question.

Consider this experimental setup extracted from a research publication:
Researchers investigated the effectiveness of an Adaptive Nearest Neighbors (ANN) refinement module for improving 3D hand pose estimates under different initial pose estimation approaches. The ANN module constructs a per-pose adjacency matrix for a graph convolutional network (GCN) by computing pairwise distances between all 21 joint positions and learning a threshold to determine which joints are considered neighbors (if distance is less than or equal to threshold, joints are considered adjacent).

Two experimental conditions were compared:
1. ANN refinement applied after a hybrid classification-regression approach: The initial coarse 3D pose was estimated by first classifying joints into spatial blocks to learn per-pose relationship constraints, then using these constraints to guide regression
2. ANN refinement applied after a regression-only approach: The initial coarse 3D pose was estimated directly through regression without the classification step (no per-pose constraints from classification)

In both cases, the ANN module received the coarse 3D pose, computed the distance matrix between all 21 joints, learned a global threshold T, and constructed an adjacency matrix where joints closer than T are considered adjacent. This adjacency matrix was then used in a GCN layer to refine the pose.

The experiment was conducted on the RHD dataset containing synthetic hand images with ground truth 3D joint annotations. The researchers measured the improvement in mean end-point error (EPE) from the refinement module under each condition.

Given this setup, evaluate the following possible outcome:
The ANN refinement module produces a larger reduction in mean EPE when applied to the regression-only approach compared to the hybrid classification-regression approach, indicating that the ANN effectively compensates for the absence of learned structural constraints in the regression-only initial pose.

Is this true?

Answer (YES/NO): NO